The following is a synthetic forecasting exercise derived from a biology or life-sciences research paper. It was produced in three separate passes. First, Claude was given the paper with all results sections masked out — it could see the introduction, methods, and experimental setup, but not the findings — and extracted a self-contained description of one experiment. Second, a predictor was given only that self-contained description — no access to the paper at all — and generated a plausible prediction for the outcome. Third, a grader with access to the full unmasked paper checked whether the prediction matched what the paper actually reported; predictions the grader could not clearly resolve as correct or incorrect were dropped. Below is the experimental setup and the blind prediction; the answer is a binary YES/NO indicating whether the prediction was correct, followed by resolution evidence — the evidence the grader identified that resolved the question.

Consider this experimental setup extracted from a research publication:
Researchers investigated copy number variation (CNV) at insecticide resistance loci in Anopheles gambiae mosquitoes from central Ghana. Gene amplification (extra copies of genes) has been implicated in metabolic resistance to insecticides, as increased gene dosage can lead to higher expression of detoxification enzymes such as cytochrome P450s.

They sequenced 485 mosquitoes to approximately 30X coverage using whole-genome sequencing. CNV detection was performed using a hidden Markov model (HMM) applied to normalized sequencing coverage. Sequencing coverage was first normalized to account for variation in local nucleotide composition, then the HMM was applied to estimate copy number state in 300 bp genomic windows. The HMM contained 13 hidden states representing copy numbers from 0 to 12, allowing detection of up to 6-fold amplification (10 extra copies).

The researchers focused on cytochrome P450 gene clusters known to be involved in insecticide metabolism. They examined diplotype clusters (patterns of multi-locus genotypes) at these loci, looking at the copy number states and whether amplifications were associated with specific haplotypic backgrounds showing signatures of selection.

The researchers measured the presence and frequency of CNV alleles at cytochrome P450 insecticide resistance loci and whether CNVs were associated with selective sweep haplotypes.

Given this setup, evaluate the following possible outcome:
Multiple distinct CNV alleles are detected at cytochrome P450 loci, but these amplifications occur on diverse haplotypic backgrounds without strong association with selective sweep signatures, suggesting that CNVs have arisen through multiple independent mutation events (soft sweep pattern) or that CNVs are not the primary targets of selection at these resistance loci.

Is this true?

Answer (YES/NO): NO